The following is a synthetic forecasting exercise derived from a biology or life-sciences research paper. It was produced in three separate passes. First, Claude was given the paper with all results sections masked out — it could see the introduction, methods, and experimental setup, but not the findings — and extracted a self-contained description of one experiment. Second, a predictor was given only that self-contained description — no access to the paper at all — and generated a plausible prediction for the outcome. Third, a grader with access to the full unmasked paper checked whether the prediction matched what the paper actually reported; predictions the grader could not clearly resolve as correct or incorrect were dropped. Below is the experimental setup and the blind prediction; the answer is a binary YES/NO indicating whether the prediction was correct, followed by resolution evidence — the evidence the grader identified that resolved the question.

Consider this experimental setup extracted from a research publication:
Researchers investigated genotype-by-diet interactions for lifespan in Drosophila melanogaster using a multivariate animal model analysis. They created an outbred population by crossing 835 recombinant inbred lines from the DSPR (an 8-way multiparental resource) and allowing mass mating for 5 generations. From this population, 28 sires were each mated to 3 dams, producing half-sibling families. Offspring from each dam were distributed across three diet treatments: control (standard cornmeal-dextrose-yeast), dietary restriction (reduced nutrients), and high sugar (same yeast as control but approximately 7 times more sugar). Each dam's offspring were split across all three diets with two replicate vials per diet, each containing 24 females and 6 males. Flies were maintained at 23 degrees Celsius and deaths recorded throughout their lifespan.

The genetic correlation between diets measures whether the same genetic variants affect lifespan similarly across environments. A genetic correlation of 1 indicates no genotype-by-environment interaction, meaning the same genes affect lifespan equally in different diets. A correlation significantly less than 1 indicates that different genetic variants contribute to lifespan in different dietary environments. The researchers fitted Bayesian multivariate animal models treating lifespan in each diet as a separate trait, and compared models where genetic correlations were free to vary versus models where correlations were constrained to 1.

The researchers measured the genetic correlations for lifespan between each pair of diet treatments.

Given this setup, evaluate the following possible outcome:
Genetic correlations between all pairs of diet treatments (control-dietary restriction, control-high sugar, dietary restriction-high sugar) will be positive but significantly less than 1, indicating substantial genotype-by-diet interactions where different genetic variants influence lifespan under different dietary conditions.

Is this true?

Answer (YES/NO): YES